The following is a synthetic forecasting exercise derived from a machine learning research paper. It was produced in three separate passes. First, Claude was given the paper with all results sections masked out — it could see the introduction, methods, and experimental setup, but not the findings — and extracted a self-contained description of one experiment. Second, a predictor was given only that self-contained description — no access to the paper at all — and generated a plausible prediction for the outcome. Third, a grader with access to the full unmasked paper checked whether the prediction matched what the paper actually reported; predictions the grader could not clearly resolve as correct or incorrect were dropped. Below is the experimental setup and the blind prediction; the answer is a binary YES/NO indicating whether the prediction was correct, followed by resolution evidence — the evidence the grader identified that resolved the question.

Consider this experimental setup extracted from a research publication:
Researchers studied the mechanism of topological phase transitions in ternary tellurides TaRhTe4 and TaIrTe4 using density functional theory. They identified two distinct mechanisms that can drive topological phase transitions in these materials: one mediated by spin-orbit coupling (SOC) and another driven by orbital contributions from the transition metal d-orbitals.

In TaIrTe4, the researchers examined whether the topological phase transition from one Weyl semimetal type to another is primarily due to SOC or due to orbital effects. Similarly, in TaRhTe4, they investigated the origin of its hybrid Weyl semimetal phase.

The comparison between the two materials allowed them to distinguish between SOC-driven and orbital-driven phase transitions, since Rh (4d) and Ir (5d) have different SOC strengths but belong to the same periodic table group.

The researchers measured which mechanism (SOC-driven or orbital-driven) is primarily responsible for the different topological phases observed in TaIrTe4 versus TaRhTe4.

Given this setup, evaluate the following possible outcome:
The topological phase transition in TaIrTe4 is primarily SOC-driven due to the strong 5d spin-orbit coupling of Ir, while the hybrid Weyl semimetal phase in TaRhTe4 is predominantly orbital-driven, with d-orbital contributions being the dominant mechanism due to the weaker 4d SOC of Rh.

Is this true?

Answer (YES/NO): YES